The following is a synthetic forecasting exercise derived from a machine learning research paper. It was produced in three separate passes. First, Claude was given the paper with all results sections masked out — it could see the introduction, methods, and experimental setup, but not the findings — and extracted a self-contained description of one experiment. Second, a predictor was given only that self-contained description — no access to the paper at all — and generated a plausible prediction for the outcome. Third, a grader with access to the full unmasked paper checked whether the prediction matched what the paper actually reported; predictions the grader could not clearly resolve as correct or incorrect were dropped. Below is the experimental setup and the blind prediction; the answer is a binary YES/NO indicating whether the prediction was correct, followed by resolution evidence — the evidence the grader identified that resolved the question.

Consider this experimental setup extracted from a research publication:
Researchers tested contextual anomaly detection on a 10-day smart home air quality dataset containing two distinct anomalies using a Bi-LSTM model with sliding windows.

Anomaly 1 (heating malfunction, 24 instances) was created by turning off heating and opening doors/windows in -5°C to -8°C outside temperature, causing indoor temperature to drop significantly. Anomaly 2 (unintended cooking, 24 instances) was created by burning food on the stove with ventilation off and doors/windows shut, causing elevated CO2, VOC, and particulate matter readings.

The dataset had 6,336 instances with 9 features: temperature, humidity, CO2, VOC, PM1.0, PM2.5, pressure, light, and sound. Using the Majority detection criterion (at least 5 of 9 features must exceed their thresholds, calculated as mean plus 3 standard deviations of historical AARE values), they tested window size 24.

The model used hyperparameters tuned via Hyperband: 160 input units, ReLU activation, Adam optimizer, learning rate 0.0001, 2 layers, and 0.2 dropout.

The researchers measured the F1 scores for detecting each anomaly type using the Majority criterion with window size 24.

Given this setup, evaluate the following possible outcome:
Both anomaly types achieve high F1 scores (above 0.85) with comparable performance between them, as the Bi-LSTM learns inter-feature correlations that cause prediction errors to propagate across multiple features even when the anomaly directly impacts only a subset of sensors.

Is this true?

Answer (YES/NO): NO